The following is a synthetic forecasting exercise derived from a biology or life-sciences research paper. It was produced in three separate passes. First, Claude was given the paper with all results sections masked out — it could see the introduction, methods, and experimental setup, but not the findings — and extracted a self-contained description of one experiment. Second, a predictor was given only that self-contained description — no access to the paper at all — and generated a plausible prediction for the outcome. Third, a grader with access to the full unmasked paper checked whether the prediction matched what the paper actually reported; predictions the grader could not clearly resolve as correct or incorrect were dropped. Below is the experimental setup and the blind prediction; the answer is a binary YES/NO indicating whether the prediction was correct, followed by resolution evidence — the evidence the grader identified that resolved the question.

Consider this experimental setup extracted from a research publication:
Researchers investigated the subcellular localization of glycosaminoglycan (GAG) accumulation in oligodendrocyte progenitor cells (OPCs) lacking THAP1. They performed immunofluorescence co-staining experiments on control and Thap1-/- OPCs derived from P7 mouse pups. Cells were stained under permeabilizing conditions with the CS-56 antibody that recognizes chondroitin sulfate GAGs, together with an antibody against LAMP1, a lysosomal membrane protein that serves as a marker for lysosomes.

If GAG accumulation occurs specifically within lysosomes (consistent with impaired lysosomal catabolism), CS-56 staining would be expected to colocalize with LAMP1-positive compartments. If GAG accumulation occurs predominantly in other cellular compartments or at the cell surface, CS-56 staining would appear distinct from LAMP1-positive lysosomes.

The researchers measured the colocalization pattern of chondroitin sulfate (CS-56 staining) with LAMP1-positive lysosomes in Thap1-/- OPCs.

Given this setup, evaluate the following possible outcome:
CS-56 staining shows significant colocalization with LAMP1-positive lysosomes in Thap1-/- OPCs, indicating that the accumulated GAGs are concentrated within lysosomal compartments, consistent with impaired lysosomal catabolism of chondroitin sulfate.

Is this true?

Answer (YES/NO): YES